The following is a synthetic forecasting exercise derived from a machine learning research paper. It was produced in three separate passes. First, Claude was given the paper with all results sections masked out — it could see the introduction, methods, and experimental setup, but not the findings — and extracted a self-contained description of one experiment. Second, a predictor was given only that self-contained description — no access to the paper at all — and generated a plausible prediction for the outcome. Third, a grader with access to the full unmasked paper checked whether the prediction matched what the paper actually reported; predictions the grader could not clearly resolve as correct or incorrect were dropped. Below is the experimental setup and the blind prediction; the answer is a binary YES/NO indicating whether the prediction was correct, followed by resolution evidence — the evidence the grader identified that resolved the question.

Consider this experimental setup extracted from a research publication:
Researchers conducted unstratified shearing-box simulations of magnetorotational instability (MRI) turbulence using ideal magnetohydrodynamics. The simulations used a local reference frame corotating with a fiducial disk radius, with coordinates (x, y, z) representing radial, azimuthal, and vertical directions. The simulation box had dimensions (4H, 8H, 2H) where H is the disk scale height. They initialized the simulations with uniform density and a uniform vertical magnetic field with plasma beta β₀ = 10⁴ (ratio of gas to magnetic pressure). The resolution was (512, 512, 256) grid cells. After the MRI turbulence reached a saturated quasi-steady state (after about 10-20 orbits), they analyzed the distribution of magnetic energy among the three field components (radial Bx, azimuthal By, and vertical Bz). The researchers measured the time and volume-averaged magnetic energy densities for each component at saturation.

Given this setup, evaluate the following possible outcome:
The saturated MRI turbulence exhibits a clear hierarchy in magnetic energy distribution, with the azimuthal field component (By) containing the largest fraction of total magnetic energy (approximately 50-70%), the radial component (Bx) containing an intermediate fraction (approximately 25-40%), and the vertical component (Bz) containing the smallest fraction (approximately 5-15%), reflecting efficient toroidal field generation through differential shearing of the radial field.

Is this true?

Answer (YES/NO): NO